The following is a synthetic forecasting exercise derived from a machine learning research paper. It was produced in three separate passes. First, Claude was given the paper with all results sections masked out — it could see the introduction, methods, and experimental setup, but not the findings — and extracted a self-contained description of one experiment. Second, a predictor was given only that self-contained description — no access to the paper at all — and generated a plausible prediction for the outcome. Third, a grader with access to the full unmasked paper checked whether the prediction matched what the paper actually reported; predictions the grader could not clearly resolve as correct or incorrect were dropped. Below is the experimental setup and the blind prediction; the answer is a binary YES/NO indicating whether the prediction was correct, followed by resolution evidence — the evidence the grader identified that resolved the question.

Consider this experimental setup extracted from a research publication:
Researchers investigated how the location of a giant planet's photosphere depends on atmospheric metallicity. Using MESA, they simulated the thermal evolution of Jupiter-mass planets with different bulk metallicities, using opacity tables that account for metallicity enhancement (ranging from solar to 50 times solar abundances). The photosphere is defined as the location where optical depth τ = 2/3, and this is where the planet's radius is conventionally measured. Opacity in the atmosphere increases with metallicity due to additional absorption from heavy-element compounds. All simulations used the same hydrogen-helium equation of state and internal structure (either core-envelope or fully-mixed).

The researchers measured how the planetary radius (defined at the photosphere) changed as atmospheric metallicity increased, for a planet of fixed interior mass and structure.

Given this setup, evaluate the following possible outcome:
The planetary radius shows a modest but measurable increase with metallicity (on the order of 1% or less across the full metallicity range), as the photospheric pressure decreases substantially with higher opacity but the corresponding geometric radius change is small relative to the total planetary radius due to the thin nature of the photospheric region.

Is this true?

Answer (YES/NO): NO